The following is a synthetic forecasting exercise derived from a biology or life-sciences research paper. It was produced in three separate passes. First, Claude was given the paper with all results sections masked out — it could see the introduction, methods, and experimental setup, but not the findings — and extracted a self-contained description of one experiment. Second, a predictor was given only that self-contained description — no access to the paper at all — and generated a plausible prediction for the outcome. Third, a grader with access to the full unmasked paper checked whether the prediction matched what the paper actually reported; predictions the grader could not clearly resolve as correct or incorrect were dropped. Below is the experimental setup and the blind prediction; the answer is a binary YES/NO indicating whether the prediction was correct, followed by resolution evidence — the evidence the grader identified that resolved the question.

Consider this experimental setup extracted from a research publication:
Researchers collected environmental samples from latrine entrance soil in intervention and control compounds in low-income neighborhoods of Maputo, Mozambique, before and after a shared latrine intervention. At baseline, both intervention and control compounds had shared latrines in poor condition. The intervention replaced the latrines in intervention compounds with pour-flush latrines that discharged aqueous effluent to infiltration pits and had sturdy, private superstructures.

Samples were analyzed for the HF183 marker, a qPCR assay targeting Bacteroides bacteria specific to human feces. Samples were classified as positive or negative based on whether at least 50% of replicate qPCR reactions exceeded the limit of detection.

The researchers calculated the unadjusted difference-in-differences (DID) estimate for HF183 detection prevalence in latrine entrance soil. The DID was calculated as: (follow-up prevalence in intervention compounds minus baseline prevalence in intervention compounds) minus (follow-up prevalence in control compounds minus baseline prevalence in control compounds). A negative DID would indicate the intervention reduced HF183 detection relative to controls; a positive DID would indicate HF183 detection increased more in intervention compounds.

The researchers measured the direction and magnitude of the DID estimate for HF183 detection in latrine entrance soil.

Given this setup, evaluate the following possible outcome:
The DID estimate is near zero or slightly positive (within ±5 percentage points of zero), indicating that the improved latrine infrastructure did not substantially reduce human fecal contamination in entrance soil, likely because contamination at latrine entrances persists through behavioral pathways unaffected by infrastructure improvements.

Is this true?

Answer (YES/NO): NO